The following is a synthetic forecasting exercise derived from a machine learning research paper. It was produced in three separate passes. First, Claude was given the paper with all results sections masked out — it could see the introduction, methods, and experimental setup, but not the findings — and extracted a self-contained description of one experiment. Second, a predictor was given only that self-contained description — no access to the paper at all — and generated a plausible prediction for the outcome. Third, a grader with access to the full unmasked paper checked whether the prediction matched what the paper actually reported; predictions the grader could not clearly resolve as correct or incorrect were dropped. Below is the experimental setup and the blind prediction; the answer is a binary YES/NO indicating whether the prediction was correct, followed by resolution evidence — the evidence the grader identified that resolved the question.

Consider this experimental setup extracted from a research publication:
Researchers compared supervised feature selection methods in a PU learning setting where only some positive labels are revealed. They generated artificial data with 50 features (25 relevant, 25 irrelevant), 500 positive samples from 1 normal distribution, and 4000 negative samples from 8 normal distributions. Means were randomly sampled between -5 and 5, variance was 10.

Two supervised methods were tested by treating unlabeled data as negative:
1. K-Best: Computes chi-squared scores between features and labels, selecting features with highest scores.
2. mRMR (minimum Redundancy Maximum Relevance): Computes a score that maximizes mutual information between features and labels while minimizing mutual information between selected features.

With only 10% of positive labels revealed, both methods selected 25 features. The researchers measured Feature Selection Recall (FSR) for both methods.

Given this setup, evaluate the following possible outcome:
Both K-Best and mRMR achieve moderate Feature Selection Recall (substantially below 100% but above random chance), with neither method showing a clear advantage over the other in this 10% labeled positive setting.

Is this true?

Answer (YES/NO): NO